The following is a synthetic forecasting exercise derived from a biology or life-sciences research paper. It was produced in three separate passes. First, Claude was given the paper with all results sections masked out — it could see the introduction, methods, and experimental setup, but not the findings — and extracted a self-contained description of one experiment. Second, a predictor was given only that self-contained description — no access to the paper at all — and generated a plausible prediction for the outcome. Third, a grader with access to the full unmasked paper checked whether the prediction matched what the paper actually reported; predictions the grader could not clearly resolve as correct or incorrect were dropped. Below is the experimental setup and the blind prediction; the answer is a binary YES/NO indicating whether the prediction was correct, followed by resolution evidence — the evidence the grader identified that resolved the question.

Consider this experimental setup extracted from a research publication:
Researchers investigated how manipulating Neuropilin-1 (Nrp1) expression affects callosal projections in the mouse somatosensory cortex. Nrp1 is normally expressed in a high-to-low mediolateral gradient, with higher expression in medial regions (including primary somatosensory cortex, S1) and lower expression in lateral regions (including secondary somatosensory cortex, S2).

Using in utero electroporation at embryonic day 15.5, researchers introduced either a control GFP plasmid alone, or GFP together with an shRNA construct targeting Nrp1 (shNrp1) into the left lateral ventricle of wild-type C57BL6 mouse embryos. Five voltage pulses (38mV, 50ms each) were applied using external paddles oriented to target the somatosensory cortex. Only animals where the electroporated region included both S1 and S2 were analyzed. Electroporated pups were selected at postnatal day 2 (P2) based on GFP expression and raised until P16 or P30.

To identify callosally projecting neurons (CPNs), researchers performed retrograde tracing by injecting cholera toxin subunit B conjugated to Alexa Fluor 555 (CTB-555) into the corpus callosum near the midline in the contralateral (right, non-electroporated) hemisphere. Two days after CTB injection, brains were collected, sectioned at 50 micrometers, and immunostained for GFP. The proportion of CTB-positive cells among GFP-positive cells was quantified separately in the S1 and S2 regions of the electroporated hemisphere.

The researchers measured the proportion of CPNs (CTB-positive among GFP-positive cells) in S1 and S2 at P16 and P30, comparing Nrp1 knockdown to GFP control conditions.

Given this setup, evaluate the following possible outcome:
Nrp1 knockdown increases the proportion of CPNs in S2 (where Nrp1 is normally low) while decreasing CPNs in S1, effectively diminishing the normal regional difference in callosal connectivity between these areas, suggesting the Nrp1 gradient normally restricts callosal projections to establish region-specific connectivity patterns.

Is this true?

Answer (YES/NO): NO